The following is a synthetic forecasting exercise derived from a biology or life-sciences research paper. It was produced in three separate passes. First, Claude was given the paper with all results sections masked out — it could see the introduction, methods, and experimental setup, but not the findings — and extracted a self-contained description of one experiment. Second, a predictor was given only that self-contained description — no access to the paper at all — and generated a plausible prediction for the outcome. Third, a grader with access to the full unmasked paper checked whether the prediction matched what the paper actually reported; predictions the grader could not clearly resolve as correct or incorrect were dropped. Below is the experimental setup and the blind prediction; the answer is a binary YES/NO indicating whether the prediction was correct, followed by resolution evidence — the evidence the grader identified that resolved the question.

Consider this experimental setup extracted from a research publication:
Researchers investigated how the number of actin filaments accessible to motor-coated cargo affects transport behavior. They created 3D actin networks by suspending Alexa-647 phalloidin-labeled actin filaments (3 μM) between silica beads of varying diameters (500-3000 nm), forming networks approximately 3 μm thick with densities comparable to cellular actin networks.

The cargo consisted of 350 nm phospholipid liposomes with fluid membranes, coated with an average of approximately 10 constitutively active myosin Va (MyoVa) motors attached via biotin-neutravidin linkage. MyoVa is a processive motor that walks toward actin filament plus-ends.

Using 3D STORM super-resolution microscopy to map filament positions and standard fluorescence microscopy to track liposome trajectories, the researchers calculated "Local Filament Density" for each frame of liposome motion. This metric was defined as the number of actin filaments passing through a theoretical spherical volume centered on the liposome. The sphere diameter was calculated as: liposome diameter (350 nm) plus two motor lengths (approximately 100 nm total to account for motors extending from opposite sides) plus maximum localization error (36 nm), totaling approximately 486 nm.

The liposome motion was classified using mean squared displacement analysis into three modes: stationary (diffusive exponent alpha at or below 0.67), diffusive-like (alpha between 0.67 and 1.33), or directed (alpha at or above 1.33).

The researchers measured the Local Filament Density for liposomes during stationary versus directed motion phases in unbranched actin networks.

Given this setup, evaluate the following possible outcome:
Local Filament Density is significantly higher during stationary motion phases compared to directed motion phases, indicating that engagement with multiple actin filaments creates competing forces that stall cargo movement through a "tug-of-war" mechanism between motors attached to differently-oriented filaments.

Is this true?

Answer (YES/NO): NO